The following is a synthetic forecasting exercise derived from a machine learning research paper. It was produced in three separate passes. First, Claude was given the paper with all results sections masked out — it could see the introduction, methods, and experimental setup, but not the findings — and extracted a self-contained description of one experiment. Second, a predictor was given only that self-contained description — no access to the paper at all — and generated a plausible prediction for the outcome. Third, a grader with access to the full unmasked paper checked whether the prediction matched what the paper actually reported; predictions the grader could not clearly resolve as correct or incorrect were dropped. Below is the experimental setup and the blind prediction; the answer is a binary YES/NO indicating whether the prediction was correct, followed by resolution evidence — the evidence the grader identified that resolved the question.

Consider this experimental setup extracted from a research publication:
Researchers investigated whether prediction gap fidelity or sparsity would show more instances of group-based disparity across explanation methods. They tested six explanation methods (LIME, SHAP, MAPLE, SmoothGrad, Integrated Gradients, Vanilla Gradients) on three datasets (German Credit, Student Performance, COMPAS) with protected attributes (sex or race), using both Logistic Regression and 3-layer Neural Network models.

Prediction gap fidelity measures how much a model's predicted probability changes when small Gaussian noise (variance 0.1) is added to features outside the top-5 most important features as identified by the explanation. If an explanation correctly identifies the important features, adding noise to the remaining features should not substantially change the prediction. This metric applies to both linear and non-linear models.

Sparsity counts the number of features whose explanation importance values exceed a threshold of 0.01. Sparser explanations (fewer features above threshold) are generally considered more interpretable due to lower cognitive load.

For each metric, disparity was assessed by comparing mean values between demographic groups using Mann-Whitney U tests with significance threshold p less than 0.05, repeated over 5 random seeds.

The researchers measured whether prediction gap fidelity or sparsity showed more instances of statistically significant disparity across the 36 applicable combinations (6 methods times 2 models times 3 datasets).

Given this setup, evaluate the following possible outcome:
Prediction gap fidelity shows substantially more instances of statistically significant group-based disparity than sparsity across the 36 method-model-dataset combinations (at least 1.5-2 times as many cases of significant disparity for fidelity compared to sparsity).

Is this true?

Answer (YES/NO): NO